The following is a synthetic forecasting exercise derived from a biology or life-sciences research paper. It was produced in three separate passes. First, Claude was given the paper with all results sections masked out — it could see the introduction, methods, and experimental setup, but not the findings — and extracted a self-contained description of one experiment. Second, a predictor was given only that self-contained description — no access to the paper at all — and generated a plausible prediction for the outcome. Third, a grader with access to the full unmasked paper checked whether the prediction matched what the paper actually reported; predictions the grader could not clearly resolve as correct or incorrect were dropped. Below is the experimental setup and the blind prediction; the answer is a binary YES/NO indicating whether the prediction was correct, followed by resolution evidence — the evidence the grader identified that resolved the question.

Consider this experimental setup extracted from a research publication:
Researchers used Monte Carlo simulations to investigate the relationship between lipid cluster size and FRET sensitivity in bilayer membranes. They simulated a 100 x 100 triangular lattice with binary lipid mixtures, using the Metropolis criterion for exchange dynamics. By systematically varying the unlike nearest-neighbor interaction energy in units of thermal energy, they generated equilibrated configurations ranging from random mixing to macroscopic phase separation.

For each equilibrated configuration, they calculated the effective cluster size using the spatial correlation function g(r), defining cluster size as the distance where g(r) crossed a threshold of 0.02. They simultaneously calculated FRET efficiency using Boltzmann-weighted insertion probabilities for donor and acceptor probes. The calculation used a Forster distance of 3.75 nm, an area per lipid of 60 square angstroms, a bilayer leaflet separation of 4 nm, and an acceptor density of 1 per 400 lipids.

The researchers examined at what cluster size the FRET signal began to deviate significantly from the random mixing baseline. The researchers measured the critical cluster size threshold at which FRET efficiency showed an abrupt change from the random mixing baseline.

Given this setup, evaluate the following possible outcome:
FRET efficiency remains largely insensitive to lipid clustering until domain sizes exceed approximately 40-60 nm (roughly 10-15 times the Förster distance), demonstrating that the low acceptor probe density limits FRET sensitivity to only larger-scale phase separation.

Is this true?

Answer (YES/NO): NO